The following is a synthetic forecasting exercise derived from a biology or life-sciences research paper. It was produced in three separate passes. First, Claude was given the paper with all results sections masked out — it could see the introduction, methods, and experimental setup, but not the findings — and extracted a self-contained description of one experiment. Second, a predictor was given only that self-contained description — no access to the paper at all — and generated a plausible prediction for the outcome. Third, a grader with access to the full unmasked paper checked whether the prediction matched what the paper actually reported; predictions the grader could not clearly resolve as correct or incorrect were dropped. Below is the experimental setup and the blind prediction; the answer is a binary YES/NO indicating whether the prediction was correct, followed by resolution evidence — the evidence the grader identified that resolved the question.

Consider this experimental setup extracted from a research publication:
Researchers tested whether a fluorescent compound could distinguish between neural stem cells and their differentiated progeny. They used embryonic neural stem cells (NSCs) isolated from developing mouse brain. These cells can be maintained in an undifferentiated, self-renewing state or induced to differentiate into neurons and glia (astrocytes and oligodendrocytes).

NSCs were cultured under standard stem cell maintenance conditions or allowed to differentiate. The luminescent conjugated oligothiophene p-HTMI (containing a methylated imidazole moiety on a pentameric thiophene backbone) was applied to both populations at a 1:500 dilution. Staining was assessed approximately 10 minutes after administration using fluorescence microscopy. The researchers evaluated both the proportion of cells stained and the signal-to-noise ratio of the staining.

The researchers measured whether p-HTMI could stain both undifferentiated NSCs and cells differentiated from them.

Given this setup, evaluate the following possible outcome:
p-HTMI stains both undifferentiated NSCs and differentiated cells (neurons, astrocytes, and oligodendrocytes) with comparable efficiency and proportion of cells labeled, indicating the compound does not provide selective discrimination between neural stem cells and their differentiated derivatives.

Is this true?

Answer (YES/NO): NO